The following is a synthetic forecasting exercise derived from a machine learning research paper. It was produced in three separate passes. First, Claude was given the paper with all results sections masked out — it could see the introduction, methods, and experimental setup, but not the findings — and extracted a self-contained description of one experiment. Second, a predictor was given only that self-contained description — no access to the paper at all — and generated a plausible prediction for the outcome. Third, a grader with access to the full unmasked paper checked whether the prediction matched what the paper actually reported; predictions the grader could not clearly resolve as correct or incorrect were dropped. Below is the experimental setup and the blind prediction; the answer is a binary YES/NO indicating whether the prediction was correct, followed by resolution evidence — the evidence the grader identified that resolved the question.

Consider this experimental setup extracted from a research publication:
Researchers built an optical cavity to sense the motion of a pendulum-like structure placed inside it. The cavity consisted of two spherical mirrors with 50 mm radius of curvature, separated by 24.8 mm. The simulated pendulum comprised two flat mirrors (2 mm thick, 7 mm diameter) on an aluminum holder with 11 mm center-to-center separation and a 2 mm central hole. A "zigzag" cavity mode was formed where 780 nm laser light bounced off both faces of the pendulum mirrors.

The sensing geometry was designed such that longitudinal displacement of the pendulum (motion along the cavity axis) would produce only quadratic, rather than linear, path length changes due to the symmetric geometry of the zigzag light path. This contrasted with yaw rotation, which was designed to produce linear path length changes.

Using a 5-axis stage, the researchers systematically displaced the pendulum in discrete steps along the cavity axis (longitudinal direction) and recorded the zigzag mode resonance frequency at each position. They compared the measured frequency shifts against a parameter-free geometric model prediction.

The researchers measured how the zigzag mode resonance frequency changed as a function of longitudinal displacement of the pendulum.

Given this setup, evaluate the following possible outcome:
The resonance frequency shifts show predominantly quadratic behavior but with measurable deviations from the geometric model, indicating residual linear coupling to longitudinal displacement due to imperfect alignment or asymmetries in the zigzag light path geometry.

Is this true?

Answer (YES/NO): NO